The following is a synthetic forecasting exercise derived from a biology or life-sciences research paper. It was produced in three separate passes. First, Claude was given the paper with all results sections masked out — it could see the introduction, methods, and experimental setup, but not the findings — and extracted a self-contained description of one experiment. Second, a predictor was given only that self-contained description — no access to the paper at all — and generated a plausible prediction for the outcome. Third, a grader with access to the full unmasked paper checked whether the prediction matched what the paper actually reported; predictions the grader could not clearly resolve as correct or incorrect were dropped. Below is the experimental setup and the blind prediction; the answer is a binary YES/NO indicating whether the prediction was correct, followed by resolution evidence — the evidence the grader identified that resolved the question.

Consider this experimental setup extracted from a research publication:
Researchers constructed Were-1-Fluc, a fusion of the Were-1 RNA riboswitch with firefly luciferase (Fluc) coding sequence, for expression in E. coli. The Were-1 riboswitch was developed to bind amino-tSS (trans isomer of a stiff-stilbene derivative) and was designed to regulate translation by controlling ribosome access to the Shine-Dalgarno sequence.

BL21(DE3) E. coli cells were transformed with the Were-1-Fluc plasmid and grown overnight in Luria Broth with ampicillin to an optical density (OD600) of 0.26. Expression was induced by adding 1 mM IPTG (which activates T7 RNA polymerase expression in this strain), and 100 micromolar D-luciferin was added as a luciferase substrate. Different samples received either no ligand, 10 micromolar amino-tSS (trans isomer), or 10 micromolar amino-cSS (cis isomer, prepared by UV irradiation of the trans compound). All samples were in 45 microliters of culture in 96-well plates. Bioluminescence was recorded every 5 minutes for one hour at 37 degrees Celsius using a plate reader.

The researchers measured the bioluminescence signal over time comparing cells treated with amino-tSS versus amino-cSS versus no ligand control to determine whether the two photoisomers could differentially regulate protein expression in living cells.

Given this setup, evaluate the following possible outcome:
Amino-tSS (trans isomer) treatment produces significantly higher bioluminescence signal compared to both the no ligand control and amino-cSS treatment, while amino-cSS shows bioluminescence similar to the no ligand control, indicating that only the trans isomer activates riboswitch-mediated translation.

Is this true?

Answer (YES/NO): NO